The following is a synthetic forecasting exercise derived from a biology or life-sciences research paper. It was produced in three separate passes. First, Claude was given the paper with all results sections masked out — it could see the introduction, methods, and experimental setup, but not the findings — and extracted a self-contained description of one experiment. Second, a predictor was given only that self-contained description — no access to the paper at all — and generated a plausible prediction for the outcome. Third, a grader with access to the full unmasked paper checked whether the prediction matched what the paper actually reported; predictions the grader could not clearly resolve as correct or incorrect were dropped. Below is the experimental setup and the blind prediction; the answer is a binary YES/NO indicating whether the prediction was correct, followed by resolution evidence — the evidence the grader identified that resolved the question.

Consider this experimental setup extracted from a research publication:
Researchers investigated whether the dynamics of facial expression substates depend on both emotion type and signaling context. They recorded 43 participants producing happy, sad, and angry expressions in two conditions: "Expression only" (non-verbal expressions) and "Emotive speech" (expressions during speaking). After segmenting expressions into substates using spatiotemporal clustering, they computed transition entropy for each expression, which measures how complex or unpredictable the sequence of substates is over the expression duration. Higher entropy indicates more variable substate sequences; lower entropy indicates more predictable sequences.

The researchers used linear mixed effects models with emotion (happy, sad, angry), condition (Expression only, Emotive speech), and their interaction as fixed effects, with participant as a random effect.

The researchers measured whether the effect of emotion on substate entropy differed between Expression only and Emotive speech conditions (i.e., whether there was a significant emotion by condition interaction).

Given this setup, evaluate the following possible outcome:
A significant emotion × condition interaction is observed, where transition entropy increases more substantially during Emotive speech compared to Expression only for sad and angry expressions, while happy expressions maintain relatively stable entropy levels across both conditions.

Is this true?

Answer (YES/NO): NO